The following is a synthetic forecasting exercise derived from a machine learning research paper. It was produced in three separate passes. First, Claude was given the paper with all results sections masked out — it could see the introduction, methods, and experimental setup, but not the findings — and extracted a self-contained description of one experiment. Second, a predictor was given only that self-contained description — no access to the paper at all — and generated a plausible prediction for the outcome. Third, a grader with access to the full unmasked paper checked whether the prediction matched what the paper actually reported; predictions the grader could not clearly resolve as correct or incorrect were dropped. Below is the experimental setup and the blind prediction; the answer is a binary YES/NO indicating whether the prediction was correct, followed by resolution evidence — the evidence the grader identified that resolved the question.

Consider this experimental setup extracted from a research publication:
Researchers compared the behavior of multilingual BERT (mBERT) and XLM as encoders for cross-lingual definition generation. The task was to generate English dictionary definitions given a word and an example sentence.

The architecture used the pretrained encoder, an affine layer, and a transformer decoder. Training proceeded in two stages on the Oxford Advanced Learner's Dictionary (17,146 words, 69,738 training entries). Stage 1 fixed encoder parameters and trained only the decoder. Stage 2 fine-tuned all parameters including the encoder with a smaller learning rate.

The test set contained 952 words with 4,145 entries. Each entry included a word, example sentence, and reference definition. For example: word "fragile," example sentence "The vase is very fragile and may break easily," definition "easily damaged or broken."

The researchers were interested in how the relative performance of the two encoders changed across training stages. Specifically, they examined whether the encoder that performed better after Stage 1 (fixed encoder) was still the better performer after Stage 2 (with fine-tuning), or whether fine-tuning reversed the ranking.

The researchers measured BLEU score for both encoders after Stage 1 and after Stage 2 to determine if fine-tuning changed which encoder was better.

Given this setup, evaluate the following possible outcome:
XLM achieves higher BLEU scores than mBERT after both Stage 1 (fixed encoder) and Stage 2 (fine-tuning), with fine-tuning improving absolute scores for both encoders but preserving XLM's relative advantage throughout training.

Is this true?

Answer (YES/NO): NO